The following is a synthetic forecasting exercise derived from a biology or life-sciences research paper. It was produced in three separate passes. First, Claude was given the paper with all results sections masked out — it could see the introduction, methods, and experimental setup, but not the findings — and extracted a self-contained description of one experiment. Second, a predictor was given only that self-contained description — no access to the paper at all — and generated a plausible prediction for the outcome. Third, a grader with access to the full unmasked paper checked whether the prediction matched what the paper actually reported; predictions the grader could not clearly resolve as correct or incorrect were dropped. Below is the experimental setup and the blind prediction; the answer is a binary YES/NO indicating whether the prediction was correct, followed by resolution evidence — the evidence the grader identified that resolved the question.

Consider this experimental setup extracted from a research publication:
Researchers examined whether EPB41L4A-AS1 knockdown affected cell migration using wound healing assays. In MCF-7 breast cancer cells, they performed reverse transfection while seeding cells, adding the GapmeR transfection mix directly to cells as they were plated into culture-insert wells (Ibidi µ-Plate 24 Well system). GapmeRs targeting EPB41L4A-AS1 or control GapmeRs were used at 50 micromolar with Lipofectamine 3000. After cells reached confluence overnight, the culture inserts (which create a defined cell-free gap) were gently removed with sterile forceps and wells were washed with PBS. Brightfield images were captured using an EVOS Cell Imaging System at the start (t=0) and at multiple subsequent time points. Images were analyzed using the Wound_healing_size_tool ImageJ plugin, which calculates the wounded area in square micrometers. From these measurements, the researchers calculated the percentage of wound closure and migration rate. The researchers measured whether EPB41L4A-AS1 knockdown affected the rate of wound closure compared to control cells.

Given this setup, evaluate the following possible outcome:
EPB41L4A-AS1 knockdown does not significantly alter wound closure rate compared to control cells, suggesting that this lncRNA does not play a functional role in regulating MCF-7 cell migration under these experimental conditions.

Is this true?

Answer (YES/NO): NO